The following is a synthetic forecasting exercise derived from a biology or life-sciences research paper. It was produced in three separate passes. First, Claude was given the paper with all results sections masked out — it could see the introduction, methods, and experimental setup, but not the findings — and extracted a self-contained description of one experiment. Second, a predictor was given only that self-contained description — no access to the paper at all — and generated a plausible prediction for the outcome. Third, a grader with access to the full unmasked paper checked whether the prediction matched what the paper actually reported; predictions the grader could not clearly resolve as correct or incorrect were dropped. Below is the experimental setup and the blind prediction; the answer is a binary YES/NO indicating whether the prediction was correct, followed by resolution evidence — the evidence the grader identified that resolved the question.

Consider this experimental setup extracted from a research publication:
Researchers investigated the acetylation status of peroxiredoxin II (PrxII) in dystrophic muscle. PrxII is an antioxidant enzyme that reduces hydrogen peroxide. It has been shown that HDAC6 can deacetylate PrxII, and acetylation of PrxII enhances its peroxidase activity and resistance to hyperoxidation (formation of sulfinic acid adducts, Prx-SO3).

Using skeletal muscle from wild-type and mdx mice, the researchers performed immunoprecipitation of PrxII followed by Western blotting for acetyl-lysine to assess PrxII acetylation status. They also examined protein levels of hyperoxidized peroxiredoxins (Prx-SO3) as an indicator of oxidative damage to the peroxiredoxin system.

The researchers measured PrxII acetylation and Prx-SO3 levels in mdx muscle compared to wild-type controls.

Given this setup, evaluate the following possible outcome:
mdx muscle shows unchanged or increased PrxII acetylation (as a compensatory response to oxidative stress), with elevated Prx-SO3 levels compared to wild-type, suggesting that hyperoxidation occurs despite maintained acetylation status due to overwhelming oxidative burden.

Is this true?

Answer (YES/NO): NO